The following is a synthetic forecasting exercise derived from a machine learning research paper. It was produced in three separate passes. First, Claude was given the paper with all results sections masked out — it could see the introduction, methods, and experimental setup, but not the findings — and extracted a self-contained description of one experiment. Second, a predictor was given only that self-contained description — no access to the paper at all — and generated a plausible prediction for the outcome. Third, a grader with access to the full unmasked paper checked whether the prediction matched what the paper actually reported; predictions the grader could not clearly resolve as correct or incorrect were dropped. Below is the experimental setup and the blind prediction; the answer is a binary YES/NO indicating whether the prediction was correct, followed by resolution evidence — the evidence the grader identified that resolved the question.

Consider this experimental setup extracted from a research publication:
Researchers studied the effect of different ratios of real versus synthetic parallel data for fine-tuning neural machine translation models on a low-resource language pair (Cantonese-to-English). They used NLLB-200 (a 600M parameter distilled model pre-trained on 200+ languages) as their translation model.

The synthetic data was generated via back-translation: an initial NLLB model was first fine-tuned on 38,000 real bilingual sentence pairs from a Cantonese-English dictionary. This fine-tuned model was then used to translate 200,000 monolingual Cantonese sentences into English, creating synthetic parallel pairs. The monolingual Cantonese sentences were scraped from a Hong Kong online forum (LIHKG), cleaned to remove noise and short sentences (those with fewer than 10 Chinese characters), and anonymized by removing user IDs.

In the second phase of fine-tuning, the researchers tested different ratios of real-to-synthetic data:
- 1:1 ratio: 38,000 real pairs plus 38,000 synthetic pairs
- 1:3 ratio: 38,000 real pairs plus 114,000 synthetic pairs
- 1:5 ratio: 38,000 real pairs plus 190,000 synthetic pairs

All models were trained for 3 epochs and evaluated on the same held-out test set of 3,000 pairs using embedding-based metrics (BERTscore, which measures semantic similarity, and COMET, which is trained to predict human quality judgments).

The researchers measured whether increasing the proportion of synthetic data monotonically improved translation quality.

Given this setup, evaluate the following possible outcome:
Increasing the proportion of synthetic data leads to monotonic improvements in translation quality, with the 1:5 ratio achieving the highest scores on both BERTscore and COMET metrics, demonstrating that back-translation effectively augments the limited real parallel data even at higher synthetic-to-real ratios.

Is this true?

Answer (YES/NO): NO